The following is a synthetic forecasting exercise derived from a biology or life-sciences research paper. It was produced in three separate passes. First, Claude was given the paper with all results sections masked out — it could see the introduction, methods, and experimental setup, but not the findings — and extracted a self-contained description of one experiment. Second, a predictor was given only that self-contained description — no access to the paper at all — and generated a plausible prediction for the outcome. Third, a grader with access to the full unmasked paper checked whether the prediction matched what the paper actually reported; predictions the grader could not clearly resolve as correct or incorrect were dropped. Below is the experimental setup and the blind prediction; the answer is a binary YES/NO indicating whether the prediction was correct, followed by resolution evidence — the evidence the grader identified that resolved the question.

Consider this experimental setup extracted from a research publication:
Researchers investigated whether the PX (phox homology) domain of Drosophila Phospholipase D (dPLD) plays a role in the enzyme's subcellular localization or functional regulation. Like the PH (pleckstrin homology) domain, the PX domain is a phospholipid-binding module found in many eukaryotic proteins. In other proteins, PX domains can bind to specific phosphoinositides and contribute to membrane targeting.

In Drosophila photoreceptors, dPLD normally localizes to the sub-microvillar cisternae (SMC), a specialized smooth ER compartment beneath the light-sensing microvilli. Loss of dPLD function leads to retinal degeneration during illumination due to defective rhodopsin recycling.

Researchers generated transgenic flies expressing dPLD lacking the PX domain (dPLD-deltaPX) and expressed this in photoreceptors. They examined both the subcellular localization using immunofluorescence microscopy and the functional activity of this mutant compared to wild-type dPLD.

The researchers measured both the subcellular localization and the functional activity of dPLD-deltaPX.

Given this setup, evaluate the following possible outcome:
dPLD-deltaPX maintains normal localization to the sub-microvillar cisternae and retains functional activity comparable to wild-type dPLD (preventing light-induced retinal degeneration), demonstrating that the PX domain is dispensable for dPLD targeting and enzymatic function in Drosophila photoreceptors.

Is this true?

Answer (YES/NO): NO